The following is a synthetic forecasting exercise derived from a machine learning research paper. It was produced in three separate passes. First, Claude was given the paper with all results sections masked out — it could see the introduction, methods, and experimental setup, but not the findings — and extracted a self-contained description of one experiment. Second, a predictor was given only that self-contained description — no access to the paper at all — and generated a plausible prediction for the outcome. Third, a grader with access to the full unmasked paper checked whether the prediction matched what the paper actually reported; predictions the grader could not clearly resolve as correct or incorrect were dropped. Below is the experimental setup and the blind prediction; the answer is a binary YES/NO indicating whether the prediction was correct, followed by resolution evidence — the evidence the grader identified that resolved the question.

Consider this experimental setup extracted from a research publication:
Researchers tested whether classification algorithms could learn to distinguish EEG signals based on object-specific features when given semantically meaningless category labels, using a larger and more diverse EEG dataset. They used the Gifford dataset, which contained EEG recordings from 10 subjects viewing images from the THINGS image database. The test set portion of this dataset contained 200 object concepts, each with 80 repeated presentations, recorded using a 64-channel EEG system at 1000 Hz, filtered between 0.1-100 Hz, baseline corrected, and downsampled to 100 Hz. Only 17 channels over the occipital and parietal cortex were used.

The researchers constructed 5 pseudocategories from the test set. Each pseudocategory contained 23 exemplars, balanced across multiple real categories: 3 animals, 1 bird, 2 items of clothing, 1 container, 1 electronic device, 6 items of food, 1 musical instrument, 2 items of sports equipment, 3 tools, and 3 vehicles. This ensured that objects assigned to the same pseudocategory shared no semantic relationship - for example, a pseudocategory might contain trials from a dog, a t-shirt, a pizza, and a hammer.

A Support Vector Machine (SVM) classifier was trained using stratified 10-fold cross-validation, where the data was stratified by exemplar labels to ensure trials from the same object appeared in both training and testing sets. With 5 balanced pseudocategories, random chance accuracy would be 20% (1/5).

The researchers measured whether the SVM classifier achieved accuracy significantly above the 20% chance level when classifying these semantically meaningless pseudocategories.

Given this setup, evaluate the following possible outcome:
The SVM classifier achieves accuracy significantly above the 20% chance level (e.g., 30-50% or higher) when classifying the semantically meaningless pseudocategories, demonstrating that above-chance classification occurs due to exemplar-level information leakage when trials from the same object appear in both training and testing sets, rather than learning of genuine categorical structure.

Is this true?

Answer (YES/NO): YES